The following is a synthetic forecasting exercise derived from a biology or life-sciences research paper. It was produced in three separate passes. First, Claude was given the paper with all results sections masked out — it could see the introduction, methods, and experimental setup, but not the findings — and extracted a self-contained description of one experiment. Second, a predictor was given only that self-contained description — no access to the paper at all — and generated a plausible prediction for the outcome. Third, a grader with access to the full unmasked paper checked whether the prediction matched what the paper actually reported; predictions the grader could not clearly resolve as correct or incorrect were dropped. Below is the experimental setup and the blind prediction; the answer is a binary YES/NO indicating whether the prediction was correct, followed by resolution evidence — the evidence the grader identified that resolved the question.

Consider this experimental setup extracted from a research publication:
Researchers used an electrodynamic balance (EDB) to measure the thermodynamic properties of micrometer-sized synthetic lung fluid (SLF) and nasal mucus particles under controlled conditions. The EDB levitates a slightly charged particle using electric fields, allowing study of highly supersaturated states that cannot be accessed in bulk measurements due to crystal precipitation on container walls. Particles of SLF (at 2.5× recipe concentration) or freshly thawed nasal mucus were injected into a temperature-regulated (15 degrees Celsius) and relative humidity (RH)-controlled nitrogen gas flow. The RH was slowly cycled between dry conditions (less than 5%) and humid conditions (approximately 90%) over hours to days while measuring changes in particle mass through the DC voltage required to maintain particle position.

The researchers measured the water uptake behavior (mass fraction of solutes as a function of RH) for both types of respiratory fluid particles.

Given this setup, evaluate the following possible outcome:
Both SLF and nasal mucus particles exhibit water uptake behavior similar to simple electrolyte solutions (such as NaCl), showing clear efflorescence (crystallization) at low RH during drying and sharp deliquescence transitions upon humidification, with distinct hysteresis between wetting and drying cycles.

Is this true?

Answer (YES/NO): NO